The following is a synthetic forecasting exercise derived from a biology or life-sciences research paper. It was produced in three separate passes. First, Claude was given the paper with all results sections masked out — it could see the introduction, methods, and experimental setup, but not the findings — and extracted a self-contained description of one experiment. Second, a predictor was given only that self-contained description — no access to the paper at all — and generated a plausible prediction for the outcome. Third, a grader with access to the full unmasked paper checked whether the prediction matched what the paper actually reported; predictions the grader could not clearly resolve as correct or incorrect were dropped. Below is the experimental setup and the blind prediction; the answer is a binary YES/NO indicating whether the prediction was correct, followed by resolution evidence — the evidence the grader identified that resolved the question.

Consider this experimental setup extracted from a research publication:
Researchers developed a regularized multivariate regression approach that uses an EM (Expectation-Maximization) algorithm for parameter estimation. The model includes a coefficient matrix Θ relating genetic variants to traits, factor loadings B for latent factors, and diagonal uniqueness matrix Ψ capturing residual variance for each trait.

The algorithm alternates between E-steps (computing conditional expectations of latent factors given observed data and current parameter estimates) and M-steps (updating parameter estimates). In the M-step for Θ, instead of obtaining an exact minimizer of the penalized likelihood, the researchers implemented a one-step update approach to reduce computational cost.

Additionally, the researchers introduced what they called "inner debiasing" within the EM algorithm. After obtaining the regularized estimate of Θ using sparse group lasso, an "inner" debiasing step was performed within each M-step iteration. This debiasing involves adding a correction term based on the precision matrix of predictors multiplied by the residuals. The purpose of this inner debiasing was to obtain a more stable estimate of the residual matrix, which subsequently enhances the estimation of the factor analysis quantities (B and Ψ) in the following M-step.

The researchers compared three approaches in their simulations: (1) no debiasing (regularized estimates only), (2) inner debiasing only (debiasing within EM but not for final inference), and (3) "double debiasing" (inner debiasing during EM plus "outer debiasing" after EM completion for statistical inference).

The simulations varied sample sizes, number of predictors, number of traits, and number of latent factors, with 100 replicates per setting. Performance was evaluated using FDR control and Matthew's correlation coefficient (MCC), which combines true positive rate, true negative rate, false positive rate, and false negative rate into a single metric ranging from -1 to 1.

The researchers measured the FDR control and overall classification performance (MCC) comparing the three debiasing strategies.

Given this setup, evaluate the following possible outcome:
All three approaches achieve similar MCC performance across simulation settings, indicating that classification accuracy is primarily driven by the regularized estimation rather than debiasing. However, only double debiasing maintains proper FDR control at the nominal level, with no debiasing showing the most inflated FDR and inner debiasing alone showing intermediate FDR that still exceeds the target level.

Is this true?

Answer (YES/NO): NO